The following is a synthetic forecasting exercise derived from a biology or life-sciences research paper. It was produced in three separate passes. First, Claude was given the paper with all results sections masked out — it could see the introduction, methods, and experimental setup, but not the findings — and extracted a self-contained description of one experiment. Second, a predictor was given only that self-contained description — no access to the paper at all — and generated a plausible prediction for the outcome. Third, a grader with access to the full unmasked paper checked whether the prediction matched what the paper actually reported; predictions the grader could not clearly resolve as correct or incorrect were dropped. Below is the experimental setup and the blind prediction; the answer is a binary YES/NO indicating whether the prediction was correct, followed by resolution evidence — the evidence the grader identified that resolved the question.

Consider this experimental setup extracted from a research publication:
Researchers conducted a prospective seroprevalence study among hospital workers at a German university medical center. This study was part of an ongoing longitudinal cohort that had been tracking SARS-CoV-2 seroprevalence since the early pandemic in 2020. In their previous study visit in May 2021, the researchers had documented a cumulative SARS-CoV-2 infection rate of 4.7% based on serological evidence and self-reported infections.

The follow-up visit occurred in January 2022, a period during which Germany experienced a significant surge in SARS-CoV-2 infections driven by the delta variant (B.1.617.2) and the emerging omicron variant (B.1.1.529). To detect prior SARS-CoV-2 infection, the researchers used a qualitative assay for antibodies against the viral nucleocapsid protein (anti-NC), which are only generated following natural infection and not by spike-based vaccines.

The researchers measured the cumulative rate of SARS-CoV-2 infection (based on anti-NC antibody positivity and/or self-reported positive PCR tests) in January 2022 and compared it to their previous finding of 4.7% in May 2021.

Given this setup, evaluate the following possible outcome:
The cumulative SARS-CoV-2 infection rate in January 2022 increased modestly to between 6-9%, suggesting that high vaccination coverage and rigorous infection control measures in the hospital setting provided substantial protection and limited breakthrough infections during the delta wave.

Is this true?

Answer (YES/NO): NO